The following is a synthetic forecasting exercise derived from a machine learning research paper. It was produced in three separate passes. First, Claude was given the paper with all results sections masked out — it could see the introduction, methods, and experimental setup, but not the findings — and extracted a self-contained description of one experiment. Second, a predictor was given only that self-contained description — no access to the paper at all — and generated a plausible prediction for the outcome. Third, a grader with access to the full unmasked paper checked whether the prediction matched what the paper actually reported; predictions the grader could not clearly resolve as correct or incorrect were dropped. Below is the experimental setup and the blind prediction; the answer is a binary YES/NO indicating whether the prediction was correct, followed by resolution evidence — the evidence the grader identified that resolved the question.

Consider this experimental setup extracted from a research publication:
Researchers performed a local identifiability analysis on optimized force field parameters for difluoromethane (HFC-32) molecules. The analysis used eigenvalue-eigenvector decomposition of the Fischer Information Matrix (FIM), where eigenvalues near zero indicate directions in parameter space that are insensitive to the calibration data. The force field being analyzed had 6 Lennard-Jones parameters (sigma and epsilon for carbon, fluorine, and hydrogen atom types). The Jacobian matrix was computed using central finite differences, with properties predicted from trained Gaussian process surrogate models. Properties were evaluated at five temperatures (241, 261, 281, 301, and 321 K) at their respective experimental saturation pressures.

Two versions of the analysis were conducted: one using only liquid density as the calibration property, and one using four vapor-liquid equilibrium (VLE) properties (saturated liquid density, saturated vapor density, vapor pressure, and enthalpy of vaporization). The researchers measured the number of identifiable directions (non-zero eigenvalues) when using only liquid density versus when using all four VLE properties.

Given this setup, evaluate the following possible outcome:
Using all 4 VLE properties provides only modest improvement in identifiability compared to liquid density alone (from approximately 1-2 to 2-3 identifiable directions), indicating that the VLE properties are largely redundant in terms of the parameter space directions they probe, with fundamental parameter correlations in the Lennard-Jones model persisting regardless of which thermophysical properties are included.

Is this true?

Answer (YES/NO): NO